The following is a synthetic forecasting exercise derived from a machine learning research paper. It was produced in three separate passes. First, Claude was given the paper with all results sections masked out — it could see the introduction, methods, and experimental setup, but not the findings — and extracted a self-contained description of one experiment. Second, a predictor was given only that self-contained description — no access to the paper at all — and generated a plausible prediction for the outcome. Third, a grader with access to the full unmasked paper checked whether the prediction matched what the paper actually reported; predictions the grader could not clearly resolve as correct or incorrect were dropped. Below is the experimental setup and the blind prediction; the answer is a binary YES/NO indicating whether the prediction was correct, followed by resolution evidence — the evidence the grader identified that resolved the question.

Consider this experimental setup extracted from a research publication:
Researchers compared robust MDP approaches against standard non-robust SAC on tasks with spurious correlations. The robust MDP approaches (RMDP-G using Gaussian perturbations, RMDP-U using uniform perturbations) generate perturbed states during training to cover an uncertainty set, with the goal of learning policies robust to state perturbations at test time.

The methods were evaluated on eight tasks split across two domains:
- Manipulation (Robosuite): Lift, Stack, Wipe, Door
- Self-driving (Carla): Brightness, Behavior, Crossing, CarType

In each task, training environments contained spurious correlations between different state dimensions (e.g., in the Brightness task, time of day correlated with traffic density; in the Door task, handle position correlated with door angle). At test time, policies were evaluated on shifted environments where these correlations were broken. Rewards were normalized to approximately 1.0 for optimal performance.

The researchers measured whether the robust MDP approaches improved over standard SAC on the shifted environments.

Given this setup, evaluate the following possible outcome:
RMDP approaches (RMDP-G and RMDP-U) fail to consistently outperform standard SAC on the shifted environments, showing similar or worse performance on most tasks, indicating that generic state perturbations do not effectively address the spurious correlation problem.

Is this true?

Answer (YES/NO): YES